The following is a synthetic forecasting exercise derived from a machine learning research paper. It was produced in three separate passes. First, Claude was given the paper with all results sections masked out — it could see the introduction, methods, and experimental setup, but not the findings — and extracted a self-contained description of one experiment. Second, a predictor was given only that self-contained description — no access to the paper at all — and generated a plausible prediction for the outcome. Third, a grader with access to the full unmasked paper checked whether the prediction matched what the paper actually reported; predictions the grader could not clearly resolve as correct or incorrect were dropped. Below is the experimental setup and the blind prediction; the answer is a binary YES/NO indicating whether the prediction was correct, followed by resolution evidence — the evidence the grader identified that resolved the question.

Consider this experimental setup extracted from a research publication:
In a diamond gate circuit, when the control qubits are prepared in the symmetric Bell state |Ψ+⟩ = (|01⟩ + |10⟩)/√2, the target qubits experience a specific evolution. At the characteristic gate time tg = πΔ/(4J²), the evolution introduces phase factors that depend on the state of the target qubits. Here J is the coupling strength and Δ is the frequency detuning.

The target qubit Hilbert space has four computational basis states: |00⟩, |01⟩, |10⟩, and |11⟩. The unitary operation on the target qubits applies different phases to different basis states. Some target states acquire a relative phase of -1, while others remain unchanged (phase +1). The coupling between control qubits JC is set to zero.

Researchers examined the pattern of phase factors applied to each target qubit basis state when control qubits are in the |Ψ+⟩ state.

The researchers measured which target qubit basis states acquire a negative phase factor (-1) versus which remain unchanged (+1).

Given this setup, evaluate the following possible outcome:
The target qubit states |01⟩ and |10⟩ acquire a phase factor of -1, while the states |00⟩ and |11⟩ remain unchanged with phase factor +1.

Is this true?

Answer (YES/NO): NO